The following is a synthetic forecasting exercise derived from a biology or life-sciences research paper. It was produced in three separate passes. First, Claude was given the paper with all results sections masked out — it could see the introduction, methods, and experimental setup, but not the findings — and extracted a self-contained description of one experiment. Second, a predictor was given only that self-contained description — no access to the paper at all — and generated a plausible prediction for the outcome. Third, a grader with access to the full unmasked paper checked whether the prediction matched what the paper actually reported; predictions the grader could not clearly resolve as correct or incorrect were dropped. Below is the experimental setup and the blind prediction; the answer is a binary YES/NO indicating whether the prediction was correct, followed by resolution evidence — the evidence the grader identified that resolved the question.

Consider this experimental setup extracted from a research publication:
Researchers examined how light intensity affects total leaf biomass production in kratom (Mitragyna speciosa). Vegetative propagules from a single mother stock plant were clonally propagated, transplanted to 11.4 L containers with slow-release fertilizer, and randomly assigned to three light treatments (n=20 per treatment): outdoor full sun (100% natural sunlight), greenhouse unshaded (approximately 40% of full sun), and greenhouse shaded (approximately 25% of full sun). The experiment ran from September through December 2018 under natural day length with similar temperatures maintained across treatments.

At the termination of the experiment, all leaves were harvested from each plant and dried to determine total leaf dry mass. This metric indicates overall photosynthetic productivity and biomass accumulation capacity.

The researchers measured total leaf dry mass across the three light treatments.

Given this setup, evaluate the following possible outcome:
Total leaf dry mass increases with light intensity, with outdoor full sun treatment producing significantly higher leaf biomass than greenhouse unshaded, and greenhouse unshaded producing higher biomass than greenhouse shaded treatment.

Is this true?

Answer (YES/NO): NO